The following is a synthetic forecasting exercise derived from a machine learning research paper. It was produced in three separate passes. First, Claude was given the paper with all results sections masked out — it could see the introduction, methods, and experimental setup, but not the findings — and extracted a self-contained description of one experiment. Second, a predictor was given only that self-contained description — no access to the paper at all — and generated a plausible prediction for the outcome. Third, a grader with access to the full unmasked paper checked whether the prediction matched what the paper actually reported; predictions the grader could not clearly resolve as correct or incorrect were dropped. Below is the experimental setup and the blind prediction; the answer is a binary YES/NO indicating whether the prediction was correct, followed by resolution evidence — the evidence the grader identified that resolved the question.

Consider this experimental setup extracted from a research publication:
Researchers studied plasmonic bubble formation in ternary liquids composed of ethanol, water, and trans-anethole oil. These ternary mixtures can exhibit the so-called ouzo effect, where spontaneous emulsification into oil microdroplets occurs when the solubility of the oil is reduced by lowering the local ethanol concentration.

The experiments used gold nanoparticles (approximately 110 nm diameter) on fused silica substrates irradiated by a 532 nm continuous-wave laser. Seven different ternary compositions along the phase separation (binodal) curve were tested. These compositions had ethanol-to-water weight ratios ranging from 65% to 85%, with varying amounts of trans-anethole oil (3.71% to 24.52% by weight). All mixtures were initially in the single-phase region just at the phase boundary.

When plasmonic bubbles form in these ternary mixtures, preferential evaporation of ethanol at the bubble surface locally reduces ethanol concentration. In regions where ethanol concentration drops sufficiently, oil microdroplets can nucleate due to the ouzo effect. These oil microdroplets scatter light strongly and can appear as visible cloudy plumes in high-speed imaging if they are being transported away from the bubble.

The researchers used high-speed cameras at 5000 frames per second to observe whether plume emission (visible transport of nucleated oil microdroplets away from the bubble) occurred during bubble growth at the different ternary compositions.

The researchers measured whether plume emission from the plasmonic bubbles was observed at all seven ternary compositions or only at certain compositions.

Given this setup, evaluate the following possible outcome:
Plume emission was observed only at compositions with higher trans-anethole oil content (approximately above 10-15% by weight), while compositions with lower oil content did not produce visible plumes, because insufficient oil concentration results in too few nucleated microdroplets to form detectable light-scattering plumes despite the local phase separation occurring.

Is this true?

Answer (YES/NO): NO